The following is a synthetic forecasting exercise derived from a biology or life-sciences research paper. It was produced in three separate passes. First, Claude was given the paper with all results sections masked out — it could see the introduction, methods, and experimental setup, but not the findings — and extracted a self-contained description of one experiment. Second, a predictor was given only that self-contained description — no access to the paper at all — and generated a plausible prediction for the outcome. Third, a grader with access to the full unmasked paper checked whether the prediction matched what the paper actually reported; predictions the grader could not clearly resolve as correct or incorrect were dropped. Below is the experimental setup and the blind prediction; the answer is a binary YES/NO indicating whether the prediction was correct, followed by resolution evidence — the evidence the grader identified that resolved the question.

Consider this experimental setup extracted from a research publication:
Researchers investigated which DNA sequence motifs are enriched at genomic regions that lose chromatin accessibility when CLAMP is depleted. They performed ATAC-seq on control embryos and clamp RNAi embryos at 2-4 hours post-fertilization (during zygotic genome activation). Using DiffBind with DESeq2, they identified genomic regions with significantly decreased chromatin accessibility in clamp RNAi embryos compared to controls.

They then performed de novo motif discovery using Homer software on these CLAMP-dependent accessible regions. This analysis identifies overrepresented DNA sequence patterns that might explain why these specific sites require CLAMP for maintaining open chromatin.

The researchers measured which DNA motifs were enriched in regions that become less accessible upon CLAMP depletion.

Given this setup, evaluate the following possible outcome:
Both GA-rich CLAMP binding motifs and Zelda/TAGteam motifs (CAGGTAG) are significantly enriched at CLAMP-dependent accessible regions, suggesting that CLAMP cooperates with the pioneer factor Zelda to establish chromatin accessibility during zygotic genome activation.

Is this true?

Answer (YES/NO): NO